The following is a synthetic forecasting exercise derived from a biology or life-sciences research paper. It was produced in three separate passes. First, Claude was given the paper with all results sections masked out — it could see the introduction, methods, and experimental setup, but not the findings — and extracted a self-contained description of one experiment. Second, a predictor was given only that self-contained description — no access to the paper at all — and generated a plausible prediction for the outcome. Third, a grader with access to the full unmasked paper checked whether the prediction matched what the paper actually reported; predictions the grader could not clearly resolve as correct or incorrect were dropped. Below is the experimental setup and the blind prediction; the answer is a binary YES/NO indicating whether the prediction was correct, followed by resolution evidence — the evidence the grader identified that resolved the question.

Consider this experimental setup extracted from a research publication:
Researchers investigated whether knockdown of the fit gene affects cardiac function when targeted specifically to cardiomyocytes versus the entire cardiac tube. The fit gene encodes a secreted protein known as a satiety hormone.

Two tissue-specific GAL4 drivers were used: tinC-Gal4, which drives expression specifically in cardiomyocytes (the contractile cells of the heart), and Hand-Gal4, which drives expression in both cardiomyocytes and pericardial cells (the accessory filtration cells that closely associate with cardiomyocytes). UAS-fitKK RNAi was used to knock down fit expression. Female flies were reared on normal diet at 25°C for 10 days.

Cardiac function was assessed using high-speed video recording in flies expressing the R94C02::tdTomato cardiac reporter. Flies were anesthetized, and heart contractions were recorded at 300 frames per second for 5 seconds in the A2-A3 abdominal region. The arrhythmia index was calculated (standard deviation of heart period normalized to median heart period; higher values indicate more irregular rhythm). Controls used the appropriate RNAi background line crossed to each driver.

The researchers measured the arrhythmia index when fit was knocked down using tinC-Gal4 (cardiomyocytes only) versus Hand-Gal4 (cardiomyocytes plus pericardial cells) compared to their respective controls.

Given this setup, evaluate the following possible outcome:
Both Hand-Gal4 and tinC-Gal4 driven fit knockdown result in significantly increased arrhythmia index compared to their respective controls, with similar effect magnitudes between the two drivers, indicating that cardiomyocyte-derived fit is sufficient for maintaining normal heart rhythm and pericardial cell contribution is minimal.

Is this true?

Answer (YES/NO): NO